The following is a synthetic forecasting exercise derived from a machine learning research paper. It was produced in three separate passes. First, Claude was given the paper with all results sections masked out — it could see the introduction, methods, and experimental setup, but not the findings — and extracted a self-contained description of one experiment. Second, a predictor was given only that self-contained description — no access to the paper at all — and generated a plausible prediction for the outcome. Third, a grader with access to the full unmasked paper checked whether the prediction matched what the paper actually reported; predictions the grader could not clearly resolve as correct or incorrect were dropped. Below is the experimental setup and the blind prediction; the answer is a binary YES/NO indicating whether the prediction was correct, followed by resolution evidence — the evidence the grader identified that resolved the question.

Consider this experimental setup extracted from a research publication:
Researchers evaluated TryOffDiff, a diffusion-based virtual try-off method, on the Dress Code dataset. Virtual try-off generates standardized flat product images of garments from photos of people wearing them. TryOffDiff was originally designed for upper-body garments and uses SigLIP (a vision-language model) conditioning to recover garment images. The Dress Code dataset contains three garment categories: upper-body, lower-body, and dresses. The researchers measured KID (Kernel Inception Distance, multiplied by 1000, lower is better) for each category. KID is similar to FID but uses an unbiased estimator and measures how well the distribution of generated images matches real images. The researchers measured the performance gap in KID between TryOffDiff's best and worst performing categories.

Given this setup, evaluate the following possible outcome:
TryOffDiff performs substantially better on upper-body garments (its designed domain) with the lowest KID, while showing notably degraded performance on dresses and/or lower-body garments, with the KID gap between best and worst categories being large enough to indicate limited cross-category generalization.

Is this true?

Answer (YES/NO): YES